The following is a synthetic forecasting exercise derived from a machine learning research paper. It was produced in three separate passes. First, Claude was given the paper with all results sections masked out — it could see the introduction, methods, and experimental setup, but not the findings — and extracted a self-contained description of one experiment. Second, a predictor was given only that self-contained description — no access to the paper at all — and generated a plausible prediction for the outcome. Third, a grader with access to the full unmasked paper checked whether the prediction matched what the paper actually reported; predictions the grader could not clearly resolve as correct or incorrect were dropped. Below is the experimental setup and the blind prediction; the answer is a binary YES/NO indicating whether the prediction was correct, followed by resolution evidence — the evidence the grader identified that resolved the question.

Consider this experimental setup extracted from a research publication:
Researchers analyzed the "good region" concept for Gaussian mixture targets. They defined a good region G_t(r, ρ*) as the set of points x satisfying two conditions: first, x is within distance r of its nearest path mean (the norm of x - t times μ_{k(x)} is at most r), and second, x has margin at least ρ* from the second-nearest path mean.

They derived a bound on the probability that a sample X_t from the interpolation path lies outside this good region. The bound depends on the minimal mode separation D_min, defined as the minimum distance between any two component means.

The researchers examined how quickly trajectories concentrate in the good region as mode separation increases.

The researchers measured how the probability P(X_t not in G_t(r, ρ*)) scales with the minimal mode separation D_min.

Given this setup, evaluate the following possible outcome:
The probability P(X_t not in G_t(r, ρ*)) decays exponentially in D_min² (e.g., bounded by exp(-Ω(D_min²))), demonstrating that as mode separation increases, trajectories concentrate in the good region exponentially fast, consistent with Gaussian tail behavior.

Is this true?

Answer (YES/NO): YES